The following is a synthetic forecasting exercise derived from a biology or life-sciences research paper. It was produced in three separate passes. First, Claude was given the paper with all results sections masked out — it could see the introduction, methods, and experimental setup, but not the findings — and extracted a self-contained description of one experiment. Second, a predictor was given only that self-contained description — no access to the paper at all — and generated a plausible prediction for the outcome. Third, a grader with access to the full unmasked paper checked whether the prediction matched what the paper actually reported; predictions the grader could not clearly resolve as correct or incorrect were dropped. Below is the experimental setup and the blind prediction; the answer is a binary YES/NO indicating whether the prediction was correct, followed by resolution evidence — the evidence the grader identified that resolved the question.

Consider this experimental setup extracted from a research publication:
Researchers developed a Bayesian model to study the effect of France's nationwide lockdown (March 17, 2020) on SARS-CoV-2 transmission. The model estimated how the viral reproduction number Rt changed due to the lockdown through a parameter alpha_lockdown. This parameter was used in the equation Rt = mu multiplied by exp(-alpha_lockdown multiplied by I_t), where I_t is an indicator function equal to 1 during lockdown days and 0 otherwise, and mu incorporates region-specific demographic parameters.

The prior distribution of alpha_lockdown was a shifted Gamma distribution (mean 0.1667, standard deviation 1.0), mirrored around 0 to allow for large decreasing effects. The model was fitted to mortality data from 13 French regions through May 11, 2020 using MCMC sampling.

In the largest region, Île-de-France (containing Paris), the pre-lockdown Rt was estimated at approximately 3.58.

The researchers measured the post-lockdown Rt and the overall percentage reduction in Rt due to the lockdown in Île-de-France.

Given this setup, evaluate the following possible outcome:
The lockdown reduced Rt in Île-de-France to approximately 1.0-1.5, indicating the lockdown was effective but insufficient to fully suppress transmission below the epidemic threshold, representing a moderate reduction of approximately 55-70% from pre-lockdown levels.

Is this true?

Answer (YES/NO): NO